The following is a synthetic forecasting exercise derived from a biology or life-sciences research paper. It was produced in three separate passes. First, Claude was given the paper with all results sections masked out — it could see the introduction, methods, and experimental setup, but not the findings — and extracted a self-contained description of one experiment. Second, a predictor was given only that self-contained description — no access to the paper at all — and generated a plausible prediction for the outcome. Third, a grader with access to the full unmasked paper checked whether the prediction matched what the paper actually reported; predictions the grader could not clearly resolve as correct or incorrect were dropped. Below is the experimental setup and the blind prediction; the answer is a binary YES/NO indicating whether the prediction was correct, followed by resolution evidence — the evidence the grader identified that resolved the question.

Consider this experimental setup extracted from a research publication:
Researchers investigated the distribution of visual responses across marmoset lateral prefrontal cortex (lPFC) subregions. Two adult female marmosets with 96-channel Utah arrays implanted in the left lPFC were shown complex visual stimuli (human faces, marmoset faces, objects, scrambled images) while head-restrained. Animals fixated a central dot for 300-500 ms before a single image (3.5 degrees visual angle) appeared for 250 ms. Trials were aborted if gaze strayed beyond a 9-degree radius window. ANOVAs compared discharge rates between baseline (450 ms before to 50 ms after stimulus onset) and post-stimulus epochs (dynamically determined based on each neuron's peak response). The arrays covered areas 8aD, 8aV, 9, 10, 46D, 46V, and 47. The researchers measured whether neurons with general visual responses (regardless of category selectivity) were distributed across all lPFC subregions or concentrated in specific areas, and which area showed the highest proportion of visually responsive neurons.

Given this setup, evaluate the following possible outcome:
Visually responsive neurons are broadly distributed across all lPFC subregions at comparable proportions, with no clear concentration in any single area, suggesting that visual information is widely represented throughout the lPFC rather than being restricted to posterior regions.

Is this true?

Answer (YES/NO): NO